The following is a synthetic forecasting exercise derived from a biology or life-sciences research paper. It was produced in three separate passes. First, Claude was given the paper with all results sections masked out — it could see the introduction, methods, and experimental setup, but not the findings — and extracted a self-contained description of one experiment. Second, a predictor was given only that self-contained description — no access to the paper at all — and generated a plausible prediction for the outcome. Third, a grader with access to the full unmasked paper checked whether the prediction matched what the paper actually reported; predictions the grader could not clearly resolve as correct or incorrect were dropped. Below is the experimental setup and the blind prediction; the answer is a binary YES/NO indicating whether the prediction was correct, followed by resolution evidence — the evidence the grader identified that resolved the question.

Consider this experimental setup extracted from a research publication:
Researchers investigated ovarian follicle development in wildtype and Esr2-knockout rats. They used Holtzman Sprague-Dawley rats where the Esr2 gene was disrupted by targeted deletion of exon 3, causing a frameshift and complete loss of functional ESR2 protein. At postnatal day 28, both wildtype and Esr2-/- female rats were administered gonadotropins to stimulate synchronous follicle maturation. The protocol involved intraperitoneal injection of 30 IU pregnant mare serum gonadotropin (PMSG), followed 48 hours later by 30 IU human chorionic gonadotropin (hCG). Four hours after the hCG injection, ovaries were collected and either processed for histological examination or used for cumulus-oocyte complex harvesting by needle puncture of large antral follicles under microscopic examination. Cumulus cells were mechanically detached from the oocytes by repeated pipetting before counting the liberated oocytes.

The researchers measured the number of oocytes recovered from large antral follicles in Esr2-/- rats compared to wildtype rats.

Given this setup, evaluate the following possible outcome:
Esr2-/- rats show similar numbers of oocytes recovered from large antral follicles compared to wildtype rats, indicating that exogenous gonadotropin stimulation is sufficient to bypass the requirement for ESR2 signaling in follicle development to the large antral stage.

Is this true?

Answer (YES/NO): NO